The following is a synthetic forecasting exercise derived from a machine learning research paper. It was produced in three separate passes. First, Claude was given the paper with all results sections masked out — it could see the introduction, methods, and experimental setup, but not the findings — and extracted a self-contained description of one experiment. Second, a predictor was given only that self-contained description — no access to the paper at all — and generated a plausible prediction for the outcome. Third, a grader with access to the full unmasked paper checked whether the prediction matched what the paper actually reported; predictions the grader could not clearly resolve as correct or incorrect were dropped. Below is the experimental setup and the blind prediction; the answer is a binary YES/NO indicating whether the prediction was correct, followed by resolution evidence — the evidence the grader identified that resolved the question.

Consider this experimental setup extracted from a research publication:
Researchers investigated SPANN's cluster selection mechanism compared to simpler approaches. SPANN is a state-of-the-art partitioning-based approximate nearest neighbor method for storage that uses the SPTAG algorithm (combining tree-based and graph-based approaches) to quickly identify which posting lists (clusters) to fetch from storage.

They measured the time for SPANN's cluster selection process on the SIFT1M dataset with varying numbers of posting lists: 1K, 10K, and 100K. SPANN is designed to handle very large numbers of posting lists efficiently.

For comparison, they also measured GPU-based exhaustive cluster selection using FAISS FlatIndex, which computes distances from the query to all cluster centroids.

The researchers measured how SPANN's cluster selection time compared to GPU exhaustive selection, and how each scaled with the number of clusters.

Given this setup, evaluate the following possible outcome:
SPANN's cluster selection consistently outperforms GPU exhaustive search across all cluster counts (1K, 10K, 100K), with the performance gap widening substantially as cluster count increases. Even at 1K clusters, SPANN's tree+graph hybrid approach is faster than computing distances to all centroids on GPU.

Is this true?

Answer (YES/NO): NO